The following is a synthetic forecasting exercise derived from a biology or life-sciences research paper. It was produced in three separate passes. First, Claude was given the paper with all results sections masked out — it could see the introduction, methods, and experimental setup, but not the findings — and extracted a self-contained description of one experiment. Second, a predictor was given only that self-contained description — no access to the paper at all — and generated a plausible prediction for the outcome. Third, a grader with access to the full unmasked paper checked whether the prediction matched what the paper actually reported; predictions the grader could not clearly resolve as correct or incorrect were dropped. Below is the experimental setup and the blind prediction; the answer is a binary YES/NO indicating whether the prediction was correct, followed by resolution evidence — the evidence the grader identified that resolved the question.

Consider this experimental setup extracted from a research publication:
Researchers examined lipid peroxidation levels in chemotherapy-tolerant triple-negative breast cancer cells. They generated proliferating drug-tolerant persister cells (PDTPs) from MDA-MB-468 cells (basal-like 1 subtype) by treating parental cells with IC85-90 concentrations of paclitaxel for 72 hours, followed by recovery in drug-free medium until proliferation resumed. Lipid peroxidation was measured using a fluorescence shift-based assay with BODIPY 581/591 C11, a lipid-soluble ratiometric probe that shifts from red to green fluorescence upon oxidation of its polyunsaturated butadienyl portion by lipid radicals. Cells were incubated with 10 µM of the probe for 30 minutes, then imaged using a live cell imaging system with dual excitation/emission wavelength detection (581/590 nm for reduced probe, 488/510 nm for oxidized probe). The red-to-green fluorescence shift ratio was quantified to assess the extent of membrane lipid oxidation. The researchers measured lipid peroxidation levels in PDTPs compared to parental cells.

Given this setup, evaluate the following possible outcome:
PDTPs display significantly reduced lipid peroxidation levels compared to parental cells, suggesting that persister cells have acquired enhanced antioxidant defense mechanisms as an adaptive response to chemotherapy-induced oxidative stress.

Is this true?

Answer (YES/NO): NO